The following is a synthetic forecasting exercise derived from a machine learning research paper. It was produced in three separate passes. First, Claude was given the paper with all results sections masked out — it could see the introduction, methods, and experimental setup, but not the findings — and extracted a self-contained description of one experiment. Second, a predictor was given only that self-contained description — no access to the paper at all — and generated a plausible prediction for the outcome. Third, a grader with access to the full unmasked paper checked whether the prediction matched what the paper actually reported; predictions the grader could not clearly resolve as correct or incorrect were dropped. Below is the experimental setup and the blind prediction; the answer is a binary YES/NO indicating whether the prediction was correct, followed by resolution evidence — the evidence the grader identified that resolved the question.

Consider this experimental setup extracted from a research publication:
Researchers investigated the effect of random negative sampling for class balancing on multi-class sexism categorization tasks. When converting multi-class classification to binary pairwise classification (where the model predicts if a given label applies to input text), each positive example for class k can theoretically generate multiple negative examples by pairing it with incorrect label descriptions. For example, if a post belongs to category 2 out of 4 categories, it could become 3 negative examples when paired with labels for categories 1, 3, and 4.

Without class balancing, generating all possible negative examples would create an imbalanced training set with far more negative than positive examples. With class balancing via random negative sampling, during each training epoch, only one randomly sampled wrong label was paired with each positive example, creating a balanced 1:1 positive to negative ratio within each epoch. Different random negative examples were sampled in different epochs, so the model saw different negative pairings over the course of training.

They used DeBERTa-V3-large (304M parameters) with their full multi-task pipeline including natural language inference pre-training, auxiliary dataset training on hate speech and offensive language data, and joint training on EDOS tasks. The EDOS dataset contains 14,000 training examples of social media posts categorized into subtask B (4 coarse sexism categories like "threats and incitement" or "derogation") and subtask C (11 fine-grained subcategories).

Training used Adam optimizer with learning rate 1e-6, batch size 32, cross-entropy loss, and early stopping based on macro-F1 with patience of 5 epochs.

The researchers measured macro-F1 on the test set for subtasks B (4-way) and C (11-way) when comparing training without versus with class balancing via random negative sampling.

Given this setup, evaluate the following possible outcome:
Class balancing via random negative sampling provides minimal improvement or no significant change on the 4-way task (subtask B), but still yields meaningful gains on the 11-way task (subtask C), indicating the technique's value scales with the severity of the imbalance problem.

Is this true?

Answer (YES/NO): NO